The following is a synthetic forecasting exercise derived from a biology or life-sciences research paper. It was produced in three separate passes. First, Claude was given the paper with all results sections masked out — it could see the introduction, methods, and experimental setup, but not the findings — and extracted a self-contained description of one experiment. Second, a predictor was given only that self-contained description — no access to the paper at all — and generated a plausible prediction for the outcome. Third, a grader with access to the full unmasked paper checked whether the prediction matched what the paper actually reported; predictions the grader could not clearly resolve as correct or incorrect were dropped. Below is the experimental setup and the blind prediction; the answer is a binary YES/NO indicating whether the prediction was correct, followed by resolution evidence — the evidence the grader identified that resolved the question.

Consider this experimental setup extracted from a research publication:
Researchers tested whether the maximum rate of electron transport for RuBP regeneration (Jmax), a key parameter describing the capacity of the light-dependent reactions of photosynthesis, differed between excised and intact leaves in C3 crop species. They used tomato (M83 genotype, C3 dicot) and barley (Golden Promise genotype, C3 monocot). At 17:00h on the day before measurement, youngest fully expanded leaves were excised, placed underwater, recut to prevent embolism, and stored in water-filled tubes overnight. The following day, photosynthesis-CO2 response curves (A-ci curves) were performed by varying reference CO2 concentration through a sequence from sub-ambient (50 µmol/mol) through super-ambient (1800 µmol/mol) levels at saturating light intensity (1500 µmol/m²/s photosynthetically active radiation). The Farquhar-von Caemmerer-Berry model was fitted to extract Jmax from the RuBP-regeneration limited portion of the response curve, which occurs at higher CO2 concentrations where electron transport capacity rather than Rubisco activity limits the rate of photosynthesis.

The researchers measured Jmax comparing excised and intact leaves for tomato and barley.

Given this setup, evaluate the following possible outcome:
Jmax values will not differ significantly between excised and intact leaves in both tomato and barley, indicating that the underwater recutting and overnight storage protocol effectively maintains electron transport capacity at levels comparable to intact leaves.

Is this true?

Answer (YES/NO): YES